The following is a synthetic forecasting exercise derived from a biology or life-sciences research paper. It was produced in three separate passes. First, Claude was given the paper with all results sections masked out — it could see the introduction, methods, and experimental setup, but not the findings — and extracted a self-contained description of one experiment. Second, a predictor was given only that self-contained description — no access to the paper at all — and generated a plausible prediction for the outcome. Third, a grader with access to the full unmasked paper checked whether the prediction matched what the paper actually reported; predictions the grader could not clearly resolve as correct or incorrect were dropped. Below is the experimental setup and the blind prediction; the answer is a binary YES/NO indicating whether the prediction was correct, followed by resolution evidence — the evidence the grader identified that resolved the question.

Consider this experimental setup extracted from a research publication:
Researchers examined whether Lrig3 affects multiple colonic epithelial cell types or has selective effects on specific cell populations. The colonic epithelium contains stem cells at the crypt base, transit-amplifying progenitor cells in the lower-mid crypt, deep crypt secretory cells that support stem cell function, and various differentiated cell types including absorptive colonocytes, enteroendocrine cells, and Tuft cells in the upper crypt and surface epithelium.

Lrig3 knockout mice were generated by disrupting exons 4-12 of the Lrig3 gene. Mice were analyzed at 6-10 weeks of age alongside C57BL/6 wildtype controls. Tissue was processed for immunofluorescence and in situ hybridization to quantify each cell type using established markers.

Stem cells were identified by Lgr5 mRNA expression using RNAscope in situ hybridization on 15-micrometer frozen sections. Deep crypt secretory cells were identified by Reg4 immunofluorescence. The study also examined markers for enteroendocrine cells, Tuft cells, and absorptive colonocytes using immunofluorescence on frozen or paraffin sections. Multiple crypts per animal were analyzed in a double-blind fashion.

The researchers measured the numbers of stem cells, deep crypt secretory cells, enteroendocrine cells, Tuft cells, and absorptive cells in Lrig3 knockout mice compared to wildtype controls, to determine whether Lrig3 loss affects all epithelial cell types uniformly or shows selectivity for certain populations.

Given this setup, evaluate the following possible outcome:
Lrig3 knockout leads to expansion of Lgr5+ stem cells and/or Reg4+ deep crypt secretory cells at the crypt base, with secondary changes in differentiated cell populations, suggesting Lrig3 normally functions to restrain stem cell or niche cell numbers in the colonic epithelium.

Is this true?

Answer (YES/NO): NO